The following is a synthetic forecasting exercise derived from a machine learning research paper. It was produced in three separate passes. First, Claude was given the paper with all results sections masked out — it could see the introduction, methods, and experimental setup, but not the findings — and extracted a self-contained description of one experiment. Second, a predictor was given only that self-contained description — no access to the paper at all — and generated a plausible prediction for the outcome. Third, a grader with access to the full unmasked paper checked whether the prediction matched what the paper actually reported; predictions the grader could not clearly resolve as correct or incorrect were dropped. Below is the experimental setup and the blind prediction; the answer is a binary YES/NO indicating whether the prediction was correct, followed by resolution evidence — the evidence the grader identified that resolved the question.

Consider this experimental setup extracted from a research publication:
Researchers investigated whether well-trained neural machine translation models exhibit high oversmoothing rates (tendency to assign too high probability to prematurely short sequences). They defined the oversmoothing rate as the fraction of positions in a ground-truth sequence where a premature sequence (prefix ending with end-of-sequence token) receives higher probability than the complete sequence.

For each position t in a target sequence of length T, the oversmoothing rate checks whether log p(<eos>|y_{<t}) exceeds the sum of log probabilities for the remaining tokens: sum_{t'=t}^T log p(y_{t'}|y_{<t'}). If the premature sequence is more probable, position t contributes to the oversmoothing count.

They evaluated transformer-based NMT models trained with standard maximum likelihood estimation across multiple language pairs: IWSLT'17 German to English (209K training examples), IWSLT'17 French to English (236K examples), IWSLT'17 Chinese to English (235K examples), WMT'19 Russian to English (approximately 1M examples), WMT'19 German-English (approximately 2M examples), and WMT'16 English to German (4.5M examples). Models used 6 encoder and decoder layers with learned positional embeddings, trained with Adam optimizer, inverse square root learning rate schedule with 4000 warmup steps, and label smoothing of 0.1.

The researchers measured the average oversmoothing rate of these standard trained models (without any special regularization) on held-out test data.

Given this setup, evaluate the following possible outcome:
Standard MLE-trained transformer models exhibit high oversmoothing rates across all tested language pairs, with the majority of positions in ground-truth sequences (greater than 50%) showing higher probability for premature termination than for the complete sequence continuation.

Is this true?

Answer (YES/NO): NO